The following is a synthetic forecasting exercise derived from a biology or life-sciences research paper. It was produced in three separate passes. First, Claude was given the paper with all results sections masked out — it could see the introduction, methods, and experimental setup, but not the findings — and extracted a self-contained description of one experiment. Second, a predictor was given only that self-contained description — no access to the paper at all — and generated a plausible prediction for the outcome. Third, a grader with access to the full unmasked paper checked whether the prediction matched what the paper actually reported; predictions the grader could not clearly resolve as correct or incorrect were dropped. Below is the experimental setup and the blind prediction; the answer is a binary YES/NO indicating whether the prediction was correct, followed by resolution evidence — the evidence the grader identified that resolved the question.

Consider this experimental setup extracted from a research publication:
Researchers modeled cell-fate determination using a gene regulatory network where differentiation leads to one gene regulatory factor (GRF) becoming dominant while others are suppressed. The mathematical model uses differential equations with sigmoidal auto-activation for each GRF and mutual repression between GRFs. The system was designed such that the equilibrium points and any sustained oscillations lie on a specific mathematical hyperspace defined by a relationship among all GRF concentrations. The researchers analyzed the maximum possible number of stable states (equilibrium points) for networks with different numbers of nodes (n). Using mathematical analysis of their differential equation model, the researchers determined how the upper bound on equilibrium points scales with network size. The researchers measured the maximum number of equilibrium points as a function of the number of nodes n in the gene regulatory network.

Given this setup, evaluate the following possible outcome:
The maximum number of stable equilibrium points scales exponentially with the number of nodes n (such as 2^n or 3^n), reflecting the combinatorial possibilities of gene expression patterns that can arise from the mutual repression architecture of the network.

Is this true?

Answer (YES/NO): YES